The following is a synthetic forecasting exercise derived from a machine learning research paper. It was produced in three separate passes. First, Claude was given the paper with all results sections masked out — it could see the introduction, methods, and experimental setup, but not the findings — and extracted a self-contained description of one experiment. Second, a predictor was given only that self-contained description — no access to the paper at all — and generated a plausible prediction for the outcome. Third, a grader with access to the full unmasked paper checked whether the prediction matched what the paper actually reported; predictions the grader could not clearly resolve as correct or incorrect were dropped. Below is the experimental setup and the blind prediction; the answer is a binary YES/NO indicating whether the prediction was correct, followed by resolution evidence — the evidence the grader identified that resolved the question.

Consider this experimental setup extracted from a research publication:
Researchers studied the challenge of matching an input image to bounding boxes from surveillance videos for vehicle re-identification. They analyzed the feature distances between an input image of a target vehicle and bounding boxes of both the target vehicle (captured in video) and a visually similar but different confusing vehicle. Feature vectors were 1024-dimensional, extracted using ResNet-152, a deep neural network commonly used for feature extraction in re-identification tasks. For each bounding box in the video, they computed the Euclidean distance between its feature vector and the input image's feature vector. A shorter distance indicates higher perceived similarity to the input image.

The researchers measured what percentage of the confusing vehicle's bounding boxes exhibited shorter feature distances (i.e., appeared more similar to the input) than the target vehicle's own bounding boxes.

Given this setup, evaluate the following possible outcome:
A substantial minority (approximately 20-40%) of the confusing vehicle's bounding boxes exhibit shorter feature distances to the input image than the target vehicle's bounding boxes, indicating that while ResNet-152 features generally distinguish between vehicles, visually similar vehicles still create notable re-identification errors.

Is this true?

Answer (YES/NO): NO